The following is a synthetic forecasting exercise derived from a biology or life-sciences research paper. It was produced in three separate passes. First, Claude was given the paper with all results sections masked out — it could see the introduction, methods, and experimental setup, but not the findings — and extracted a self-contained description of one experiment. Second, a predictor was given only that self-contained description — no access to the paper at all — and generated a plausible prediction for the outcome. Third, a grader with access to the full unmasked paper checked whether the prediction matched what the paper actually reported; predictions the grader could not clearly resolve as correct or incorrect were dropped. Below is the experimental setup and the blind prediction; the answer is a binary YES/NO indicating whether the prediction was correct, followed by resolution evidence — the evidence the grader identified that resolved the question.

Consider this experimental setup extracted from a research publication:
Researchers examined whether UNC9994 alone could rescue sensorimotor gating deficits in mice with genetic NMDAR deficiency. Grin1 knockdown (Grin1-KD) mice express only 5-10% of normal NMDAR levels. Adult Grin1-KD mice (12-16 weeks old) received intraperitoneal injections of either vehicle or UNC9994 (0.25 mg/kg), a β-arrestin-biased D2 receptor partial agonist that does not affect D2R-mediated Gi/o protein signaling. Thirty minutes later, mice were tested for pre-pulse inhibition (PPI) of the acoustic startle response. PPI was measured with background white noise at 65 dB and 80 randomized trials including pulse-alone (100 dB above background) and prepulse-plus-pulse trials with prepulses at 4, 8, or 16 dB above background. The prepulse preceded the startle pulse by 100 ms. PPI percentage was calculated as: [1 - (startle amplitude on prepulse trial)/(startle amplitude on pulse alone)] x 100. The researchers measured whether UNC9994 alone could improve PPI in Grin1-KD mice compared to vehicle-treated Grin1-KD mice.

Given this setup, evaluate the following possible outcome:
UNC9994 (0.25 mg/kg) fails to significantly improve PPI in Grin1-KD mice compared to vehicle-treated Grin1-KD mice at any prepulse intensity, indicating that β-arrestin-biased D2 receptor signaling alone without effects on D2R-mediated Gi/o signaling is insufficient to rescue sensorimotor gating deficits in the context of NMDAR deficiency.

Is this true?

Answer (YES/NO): YES